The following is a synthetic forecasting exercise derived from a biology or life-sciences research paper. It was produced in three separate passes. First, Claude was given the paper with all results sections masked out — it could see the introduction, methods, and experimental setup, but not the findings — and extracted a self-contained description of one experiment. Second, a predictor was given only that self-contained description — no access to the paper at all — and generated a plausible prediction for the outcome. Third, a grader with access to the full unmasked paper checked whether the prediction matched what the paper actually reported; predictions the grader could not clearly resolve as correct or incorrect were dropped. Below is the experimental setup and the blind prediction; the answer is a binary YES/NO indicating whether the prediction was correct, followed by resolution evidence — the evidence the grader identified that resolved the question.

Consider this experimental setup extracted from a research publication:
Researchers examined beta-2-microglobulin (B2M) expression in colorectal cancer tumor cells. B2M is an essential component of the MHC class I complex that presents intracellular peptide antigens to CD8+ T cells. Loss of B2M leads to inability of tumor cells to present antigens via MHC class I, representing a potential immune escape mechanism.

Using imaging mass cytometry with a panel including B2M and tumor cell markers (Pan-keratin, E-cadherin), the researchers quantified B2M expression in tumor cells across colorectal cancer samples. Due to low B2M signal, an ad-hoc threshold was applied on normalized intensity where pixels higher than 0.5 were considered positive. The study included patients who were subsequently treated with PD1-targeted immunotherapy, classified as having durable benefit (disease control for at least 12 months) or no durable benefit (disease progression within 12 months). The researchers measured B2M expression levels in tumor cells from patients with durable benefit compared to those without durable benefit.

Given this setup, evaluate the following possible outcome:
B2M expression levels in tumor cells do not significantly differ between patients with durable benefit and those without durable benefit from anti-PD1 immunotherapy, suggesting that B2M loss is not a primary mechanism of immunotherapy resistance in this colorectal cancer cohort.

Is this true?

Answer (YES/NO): NO